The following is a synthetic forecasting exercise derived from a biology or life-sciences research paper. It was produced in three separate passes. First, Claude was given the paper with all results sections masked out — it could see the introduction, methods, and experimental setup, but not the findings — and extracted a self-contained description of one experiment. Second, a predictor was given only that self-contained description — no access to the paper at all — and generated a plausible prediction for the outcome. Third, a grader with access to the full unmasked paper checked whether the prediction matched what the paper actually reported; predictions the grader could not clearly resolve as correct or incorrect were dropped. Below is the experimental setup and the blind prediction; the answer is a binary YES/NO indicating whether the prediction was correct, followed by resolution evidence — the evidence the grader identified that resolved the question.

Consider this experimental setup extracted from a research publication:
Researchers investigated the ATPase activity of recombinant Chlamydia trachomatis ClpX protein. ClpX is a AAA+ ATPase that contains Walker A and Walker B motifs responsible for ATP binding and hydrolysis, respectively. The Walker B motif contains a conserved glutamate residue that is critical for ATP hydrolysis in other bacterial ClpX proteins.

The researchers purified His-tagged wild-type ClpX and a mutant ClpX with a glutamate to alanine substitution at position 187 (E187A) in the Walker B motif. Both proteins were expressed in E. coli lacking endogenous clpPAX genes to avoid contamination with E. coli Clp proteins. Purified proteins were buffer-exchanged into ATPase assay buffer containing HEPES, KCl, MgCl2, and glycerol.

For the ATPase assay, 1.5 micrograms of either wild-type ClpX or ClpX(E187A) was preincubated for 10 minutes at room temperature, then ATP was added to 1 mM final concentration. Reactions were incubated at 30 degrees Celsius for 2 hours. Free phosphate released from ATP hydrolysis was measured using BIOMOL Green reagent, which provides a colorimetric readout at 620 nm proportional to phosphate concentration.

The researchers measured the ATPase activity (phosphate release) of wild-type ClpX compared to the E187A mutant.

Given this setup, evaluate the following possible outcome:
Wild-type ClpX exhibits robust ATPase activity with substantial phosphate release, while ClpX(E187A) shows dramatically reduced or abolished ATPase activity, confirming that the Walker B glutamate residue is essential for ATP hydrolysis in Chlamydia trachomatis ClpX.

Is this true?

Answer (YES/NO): YES